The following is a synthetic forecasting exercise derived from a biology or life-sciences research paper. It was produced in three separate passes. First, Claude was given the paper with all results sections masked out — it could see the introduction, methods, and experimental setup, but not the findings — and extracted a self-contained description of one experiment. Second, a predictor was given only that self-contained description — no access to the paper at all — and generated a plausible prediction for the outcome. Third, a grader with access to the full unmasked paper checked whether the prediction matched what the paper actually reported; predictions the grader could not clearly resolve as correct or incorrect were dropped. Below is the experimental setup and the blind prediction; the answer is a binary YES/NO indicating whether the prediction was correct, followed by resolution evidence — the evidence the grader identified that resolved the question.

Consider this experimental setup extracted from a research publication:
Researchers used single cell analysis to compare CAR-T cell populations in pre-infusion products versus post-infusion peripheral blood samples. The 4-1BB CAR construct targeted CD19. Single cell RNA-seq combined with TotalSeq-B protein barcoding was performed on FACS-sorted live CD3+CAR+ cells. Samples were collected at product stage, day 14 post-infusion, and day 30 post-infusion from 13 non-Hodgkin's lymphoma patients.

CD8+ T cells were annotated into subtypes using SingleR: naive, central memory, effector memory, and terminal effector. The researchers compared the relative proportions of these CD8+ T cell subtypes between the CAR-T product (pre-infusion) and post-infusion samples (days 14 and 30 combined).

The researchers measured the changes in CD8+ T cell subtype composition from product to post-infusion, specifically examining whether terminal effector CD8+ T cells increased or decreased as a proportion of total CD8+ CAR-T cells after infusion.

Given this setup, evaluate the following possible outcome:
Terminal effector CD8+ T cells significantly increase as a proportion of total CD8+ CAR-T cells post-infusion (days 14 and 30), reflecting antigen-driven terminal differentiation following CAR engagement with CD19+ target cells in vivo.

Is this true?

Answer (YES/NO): YES